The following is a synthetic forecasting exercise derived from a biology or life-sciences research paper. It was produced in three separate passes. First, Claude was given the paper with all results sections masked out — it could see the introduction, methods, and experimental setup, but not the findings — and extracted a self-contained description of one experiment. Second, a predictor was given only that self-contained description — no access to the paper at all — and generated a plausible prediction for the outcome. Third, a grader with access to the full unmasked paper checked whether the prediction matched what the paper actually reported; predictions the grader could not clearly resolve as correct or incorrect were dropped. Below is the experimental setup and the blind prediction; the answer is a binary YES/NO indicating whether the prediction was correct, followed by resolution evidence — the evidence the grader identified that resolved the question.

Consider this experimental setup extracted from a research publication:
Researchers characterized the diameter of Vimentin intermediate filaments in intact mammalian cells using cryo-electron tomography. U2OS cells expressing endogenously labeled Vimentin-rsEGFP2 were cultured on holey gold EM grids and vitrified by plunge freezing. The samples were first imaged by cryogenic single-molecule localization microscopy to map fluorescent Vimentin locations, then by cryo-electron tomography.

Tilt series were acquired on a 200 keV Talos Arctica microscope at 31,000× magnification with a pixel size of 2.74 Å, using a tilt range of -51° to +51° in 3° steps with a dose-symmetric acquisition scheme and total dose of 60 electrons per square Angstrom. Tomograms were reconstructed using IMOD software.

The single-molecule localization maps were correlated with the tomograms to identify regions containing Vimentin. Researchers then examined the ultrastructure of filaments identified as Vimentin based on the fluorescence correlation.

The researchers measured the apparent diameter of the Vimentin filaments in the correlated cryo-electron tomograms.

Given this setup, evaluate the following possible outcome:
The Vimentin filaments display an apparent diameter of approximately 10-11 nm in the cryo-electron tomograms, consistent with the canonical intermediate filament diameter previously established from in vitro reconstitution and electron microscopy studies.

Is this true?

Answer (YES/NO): YES